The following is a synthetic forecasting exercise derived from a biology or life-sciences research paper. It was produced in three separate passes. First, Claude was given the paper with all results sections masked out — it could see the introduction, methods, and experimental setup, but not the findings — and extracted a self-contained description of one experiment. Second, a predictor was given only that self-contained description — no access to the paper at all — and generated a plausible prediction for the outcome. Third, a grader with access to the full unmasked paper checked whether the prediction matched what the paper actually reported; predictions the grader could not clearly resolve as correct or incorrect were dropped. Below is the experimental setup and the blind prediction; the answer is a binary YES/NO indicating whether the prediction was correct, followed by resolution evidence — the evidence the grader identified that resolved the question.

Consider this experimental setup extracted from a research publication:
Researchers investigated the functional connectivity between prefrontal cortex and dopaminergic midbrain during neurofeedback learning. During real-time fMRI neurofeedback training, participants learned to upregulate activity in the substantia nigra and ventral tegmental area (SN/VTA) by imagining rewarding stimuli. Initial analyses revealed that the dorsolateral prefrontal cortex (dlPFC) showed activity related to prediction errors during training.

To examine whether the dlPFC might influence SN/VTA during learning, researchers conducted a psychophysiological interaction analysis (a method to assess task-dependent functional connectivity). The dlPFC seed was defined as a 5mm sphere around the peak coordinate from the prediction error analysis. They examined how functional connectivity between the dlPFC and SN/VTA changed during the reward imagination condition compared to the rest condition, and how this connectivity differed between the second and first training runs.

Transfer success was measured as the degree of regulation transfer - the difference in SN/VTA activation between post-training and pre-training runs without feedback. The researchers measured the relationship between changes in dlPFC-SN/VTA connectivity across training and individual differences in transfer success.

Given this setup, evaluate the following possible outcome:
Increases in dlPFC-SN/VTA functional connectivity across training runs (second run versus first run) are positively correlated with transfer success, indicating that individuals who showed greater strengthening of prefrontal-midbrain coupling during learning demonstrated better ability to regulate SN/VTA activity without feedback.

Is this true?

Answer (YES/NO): YES